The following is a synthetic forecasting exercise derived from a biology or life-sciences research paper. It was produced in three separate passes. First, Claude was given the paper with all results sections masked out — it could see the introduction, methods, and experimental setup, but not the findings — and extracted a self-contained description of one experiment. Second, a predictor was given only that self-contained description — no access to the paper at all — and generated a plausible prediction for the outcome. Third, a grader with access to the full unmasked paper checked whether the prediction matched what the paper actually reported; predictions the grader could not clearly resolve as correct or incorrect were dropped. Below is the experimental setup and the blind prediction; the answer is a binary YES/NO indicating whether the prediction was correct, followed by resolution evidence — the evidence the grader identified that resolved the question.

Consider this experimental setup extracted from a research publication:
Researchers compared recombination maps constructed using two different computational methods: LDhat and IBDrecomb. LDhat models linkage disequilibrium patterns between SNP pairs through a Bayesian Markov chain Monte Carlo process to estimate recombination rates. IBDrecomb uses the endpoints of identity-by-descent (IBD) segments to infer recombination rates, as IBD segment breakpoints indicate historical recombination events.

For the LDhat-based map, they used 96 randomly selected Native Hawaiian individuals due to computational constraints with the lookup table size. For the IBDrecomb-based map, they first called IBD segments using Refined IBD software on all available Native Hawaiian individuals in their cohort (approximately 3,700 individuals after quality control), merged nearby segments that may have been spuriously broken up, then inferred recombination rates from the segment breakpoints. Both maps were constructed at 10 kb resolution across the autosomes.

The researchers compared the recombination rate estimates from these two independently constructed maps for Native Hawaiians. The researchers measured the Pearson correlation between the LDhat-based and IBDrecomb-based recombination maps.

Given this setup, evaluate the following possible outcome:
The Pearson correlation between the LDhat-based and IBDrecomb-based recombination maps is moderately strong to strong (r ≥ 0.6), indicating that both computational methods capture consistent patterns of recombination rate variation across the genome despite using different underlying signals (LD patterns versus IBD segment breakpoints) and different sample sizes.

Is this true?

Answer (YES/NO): YES